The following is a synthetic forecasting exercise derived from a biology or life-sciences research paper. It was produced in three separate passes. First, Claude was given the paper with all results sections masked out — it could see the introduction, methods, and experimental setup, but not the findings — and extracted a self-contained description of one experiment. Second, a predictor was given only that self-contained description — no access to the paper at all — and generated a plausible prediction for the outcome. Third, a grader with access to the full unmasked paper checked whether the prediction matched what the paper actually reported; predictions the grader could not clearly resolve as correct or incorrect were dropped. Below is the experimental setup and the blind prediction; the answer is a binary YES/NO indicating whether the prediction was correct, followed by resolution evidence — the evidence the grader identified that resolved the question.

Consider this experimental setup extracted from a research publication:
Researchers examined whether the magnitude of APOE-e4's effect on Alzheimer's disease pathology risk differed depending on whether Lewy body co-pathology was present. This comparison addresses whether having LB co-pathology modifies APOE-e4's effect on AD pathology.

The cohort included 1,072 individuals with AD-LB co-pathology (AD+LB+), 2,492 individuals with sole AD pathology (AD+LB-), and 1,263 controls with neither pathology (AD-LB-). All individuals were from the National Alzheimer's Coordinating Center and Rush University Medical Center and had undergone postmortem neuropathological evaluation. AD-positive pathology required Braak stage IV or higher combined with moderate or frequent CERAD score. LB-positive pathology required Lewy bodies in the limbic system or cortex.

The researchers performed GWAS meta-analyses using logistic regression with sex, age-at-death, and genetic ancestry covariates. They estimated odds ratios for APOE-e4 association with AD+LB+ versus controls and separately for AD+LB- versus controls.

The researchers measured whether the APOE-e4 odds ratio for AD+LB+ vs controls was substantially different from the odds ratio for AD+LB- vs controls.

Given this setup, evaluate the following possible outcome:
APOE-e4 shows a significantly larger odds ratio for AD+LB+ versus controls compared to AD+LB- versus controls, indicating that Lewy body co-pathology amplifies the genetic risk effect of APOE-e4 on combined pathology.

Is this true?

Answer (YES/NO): NO